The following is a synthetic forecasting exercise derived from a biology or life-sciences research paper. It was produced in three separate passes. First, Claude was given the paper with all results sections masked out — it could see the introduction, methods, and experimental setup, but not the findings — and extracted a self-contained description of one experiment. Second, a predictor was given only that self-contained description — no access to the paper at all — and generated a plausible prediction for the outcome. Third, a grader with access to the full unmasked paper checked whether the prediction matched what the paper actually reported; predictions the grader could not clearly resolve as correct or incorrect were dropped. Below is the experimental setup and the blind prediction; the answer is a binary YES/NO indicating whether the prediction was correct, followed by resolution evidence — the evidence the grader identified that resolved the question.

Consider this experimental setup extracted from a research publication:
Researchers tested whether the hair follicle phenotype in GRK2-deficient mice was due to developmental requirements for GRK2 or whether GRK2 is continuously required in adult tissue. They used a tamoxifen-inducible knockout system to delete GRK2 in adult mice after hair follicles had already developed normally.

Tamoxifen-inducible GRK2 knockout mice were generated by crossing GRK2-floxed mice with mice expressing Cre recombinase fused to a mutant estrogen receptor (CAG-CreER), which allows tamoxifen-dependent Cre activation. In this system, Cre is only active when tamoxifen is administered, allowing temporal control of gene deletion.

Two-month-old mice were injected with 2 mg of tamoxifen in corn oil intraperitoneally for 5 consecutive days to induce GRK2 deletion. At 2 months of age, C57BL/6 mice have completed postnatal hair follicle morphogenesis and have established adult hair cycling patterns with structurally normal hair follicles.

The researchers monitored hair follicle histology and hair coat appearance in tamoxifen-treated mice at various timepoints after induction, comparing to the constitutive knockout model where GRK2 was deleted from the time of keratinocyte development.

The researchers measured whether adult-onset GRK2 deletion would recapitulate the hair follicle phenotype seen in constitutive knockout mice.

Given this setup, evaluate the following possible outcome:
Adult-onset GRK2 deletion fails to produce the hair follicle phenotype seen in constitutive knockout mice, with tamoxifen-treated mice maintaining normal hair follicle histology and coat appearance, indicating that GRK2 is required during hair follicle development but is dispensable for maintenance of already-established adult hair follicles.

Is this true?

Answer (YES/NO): NO